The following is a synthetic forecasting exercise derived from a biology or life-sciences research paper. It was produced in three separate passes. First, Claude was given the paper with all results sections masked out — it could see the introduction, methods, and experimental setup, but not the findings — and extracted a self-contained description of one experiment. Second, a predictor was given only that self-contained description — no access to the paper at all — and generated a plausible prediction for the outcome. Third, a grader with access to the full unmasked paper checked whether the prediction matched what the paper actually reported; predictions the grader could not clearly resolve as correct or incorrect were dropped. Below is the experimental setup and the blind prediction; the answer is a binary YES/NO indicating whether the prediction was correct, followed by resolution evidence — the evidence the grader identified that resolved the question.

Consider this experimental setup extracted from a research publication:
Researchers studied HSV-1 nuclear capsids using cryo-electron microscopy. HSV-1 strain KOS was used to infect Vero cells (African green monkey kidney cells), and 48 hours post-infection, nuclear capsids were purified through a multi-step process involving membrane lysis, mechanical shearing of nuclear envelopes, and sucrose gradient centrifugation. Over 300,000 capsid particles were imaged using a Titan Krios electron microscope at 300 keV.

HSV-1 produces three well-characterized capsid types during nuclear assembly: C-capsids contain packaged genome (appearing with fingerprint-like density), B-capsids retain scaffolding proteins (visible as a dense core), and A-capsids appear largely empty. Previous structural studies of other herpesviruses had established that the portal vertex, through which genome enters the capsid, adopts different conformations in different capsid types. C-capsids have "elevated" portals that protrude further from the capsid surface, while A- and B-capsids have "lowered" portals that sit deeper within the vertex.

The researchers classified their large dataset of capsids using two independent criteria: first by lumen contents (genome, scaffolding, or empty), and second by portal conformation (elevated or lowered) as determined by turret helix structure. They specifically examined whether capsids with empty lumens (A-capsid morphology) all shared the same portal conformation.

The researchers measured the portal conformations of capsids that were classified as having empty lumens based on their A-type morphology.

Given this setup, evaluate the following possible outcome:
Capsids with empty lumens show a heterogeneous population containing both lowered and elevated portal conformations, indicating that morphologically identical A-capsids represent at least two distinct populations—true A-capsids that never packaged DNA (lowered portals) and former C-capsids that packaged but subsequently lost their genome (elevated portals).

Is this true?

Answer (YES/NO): YES